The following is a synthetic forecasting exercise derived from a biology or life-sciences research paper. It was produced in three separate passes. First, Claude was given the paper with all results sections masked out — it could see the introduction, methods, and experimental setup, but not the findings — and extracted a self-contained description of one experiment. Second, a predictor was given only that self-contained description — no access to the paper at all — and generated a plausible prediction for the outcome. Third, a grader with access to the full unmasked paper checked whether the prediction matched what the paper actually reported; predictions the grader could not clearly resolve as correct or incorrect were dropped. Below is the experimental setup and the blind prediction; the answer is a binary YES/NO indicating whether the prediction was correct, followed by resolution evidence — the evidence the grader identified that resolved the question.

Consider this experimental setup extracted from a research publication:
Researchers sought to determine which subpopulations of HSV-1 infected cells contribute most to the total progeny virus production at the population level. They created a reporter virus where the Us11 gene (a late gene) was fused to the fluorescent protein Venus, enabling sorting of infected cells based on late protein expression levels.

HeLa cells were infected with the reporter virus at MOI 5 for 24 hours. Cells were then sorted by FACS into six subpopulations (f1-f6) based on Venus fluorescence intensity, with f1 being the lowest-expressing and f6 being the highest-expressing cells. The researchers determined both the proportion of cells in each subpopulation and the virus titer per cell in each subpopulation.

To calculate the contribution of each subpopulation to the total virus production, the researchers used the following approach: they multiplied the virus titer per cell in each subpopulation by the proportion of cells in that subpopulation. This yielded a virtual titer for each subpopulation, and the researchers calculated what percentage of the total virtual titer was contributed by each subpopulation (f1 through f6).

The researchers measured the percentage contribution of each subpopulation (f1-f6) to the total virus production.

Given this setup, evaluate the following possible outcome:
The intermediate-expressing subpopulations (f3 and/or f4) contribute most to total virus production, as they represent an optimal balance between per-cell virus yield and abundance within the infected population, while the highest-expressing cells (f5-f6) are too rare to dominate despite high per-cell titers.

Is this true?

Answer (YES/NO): NO